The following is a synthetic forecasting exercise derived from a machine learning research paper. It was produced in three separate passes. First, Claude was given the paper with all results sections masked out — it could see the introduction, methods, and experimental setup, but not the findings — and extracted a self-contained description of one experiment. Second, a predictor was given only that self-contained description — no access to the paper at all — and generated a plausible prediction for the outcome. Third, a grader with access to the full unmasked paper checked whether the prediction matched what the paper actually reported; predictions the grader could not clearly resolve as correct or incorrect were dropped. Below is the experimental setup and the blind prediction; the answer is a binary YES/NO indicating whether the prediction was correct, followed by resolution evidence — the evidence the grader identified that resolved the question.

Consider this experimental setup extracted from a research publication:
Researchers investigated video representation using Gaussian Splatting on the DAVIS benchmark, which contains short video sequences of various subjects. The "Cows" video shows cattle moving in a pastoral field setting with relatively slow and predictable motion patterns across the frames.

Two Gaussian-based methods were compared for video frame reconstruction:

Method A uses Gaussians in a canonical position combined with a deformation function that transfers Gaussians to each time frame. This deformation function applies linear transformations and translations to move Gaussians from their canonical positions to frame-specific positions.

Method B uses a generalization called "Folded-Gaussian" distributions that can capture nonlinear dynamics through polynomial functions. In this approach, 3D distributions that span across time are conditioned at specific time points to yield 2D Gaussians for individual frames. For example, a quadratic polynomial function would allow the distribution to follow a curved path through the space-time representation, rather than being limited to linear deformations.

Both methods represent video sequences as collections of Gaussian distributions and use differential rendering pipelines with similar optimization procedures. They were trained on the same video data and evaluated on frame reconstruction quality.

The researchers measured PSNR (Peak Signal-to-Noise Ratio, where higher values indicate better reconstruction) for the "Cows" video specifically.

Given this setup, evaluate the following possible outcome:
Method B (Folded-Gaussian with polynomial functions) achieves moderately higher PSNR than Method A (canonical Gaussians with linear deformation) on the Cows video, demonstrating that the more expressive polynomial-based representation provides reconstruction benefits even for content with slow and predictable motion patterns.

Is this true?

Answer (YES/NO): NO